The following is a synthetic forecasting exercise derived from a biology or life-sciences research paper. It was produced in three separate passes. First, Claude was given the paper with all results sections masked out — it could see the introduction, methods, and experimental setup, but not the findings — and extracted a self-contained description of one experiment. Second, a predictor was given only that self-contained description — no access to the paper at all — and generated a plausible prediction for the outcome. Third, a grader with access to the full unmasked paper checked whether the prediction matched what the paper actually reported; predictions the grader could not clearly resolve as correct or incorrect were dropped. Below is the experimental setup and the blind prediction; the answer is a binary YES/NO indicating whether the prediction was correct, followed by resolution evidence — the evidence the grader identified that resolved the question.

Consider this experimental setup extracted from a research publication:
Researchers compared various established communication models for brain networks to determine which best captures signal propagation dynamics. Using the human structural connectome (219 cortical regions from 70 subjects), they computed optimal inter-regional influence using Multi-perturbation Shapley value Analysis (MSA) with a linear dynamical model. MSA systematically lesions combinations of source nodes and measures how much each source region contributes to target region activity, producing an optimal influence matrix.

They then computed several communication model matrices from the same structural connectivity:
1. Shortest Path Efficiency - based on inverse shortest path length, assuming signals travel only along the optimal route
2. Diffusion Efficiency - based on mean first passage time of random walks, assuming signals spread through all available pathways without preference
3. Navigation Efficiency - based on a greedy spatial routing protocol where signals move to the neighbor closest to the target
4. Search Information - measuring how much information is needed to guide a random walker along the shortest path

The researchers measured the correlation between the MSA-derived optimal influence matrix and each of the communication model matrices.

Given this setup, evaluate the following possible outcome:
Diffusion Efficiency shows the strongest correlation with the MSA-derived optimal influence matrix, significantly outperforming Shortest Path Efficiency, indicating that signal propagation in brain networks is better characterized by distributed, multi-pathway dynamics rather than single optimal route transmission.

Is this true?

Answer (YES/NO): NO